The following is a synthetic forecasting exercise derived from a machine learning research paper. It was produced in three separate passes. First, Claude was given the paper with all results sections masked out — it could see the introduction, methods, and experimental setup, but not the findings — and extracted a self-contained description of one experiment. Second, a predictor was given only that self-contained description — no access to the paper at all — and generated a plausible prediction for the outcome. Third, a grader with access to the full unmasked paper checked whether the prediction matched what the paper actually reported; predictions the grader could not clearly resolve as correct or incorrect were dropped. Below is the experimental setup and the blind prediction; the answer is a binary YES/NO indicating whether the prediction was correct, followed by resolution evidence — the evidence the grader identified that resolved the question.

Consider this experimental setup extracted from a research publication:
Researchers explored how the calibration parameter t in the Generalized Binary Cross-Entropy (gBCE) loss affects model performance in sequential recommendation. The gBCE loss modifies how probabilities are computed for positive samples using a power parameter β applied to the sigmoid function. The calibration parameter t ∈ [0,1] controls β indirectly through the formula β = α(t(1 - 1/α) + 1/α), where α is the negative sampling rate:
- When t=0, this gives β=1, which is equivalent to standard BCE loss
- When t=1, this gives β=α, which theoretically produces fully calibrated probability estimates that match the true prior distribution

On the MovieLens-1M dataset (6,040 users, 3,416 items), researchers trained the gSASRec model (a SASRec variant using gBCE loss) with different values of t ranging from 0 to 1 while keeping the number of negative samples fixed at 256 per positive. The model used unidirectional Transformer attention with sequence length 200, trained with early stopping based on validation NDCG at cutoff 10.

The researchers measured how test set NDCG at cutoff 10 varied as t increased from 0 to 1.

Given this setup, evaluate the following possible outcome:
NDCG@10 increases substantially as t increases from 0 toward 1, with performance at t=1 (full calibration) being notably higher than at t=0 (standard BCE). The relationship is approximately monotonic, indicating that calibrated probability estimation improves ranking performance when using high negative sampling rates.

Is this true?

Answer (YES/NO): NO